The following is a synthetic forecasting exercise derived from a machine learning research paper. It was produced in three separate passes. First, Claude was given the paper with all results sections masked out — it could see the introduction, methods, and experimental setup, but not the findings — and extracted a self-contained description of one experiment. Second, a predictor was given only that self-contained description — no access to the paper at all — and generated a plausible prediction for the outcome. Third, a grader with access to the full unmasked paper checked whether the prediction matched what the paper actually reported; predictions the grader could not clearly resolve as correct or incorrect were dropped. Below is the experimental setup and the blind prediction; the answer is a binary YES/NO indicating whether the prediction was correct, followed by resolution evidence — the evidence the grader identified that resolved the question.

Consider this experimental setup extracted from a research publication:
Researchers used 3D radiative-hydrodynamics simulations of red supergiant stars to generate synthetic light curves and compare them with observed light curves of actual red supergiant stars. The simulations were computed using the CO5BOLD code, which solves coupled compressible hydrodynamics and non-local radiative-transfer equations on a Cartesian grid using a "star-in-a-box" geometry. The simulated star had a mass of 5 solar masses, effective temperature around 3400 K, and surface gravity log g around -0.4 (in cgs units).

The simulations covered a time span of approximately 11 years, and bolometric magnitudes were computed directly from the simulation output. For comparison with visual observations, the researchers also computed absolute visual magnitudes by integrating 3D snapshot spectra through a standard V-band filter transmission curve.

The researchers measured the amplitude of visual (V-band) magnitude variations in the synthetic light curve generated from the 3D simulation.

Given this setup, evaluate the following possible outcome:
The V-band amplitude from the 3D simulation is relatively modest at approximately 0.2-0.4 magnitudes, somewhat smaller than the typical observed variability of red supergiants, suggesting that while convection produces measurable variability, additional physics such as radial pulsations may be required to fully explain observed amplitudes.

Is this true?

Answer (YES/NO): NO